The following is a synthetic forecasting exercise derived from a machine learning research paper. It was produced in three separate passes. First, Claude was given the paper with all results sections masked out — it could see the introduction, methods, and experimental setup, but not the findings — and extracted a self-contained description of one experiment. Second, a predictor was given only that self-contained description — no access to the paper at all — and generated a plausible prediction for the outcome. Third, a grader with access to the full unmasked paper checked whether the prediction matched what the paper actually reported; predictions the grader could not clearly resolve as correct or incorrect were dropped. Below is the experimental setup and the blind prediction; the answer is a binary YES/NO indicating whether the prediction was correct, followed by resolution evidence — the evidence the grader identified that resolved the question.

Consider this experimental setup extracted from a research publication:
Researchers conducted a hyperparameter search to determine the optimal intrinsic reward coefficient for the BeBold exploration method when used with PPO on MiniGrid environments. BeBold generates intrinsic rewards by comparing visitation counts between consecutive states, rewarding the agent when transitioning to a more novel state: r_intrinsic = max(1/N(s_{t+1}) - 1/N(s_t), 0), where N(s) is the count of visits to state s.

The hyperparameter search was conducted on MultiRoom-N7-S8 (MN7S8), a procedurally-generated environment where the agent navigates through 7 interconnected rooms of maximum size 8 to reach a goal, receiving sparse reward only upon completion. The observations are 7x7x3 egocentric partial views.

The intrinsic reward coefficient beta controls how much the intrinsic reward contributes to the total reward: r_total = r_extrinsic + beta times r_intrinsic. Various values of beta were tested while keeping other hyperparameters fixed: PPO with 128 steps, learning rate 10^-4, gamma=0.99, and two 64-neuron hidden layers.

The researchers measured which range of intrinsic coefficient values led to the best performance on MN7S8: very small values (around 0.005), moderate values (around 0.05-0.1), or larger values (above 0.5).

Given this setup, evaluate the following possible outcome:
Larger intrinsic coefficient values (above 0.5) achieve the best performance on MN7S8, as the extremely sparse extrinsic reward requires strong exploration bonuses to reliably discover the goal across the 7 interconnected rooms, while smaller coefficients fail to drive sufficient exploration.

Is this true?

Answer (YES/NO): NO